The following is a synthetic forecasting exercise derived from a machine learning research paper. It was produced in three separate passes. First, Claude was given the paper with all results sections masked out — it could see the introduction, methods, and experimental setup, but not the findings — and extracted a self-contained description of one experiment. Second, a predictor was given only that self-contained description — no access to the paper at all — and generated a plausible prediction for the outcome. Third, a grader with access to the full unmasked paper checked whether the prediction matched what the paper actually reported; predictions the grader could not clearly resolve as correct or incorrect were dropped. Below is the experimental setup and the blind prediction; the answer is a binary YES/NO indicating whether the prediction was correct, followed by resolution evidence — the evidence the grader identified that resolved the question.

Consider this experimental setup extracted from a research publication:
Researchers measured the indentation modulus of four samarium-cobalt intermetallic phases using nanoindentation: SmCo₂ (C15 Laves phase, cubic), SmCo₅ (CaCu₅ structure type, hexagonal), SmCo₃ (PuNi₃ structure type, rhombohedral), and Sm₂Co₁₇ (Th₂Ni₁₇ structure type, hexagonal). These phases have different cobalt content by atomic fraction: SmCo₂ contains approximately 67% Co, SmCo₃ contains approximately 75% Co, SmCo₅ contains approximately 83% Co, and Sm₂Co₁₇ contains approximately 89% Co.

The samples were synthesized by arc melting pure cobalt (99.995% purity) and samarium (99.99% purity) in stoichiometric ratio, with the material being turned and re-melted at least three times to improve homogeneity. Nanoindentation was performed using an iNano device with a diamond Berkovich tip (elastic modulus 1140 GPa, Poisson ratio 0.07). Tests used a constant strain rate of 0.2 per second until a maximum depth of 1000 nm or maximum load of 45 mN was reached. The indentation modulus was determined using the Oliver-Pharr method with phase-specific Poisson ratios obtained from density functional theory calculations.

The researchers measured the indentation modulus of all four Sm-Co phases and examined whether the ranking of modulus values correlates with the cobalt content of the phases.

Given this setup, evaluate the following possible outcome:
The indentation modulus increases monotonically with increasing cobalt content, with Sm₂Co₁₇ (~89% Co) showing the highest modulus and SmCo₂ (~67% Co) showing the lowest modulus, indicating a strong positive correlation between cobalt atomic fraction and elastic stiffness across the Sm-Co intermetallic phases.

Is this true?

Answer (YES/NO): YES